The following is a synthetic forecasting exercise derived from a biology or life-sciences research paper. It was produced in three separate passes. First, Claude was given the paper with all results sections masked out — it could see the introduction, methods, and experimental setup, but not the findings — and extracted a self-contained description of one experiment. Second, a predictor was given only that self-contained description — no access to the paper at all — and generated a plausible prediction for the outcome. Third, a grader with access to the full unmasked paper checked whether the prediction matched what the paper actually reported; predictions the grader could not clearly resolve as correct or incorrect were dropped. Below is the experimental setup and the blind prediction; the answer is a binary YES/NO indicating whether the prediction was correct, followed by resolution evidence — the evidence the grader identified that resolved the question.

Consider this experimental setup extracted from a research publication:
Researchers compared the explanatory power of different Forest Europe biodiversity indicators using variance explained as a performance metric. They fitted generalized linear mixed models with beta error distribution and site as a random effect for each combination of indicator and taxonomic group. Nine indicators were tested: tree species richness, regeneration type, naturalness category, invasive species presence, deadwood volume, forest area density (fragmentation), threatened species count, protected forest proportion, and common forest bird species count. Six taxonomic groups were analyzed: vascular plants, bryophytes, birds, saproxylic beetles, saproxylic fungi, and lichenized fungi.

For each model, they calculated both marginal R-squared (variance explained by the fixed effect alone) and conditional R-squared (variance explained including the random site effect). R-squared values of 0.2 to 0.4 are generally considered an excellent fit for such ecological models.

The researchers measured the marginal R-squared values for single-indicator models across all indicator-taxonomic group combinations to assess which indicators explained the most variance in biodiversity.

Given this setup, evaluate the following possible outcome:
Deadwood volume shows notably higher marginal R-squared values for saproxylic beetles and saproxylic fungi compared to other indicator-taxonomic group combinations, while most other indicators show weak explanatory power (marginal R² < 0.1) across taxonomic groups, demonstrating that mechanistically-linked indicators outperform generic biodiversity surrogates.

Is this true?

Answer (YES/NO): NO